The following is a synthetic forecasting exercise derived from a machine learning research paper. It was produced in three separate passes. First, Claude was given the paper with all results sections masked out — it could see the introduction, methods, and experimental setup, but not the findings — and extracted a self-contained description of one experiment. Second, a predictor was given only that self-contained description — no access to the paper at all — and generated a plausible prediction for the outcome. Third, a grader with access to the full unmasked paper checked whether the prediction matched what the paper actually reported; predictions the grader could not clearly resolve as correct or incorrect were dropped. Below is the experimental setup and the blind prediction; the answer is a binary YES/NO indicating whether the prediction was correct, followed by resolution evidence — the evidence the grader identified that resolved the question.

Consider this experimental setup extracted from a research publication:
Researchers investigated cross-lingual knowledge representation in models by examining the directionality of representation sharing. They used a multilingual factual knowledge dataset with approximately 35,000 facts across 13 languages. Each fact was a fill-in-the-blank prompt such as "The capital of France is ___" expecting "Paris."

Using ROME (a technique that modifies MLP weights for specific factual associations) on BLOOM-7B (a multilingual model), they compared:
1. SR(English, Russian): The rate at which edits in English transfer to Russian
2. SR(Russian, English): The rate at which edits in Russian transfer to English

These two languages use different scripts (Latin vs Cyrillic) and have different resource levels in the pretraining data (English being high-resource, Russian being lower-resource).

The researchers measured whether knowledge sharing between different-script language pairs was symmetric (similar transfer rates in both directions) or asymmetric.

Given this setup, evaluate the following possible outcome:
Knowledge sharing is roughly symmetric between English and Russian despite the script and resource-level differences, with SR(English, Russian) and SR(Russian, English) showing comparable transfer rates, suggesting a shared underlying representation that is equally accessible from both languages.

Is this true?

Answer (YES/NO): NO